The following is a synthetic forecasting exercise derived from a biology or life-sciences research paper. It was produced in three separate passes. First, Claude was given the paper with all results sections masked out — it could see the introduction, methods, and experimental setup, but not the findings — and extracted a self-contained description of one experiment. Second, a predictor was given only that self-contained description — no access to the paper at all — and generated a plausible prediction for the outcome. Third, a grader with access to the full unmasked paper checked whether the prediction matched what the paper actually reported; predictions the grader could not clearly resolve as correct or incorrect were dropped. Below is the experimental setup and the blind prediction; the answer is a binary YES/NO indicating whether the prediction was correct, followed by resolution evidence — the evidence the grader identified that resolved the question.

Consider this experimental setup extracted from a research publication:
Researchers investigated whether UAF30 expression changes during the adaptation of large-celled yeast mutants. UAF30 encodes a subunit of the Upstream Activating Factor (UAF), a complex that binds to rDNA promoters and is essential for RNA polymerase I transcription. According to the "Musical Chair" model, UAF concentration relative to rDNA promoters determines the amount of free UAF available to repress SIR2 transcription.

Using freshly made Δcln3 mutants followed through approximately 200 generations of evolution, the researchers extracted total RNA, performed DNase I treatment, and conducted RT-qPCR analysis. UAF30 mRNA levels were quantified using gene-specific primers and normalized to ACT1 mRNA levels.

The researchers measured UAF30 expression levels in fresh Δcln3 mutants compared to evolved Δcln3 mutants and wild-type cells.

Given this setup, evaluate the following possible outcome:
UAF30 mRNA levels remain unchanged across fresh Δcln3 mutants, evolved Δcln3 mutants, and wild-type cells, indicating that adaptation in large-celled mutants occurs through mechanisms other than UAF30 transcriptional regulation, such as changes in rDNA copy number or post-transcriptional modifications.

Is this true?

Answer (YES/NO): YES